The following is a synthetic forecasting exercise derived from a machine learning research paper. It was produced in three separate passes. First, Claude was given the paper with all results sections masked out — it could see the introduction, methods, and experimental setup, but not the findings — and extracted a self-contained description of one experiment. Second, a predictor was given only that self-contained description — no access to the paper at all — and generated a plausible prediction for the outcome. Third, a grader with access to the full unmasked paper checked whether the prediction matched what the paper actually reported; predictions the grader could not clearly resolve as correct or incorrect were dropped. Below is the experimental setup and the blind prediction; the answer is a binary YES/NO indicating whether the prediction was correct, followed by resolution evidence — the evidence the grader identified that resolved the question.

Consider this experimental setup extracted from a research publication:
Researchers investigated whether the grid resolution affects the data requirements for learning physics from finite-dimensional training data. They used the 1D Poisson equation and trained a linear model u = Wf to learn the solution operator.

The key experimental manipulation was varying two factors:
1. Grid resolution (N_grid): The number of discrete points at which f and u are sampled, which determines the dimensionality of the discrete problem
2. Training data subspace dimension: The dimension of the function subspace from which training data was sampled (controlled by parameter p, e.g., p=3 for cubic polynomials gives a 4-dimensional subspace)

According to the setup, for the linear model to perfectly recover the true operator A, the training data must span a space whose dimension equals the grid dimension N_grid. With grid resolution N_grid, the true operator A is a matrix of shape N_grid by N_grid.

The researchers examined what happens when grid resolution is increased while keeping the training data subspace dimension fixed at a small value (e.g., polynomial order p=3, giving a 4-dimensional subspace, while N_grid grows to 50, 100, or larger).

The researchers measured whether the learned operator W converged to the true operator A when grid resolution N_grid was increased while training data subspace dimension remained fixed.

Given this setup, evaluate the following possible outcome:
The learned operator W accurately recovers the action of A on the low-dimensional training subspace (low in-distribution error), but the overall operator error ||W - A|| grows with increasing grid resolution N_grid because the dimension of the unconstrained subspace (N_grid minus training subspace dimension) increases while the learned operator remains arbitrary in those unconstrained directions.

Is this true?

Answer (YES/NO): YES